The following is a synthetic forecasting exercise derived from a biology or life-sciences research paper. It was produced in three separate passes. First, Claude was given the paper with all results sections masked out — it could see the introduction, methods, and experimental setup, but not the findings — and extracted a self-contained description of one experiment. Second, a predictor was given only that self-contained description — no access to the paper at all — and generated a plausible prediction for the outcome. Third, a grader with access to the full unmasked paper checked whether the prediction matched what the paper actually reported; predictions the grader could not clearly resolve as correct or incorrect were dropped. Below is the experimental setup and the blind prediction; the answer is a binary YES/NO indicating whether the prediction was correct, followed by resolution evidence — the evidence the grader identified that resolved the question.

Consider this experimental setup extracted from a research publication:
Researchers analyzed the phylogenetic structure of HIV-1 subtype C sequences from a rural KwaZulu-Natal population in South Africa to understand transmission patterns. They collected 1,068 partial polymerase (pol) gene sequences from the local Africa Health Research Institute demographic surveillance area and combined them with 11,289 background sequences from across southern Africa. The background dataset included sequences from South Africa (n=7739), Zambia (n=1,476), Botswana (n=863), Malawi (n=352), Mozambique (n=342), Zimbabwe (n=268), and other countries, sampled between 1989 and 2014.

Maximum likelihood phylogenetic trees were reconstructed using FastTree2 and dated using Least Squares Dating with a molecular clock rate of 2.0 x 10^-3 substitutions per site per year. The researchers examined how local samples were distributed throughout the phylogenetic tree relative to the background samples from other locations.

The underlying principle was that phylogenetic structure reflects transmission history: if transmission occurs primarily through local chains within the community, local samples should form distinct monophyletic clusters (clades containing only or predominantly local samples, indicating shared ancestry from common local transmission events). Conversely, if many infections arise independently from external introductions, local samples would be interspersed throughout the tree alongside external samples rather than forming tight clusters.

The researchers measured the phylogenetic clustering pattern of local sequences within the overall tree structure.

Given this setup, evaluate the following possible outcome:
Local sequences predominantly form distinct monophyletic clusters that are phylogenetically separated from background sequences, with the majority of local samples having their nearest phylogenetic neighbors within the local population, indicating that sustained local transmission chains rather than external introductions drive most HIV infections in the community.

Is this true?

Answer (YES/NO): NO